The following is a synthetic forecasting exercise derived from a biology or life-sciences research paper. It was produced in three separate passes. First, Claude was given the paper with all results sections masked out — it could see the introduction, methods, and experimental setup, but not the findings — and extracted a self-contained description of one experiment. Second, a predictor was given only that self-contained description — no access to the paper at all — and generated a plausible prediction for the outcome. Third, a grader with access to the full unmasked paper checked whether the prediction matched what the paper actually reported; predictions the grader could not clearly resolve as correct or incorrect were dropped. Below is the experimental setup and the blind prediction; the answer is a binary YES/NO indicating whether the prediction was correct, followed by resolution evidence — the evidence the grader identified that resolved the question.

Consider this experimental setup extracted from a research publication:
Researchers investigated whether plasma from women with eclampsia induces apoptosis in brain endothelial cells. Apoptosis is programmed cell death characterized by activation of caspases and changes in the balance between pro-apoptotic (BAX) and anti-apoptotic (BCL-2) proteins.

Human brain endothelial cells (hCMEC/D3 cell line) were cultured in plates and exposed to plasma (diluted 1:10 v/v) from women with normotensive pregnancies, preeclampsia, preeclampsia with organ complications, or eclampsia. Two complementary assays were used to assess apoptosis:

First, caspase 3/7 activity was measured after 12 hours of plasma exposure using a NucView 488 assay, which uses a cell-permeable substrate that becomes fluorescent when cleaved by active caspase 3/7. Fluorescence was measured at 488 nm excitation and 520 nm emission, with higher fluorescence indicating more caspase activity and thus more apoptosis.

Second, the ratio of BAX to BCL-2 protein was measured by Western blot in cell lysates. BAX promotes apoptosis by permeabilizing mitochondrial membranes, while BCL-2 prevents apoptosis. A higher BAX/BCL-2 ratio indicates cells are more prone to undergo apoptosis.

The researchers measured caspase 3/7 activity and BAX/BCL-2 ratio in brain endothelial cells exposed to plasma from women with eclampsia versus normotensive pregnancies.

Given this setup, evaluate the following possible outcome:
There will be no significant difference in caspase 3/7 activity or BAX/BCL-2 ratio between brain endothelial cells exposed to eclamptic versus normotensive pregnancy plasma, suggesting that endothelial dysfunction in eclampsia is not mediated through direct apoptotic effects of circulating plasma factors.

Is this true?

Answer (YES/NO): YES